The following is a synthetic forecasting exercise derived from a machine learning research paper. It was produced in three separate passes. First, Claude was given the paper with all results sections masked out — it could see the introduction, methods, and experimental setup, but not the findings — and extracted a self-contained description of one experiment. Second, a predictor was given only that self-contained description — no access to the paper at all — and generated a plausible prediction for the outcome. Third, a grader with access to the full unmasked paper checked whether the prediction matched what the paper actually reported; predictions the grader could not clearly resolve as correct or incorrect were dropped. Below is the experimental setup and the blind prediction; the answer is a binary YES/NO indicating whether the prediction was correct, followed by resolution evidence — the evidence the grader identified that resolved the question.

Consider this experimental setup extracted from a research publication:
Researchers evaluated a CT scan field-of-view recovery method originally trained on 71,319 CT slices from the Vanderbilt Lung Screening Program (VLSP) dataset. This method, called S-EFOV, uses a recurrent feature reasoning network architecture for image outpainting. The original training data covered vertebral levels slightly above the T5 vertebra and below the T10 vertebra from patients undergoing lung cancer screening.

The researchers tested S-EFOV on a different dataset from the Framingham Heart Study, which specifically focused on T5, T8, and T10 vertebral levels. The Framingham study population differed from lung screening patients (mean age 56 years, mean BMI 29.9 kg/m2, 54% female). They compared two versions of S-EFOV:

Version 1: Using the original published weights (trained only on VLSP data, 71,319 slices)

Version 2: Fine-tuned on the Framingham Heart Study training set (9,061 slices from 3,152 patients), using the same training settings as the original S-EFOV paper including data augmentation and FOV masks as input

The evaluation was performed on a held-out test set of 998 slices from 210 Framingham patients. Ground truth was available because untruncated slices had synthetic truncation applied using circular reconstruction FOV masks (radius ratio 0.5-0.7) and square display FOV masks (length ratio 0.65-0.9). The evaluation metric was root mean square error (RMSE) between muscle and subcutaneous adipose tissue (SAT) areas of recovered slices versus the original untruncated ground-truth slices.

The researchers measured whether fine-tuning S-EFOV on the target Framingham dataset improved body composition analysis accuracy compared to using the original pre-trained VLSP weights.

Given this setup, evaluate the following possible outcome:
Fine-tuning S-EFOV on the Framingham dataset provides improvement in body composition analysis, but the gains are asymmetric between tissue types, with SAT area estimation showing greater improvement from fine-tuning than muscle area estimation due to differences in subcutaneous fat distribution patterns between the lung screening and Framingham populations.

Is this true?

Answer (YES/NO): NO